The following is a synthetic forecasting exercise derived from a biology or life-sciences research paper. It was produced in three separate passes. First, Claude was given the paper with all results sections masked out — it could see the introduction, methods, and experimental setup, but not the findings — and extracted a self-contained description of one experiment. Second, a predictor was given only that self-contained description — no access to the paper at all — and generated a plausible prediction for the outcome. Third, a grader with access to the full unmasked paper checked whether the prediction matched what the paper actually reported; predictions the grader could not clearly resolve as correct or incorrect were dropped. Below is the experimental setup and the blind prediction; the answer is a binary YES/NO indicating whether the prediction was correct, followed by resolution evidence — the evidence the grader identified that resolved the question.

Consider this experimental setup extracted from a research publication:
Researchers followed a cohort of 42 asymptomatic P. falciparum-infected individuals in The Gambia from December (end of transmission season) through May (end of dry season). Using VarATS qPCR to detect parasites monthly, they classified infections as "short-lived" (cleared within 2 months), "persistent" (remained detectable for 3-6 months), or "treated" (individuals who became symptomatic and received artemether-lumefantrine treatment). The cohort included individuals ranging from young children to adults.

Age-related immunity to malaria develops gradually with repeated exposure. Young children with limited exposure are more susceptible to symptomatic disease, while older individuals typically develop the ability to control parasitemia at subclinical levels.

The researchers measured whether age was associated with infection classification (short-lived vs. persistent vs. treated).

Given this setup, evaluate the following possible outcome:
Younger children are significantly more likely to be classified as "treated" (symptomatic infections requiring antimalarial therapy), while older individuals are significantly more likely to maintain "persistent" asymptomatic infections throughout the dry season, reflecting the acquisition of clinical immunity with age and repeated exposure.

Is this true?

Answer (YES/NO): NO